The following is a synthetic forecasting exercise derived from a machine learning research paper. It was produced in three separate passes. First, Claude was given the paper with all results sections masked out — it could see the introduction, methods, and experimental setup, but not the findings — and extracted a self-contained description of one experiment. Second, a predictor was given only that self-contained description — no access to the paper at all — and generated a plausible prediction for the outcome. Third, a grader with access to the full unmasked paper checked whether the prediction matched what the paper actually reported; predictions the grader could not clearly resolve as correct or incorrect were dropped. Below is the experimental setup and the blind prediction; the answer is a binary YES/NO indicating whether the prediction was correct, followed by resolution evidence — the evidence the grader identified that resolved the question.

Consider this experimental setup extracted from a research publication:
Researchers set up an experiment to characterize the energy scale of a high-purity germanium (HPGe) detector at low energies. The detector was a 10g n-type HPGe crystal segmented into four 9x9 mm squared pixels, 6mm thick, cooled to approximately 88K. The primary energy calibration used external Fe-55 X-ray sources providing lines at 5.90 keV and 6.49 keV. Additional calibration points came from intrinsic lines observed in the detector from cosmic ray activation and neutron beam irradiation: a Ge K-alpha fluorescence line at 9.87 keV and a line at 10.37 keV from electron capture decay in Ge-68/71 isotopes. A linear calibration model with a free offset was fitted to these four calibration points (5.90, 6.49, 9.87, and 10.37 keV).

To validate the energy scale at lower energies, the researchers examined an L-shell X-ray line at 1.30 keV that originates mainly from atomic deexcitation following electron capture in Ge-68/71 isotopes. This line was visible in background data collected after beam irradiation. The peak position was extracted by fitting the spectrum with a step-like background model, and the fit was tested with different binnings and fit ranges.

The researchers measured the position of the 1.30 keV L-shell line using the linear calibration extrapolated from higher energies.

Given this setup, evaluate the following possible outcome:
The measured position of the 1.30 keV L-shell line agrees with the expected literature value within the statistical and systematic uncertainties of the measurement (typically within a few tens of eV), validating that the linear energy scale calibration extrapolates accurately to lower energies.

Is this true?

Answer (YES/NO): YES